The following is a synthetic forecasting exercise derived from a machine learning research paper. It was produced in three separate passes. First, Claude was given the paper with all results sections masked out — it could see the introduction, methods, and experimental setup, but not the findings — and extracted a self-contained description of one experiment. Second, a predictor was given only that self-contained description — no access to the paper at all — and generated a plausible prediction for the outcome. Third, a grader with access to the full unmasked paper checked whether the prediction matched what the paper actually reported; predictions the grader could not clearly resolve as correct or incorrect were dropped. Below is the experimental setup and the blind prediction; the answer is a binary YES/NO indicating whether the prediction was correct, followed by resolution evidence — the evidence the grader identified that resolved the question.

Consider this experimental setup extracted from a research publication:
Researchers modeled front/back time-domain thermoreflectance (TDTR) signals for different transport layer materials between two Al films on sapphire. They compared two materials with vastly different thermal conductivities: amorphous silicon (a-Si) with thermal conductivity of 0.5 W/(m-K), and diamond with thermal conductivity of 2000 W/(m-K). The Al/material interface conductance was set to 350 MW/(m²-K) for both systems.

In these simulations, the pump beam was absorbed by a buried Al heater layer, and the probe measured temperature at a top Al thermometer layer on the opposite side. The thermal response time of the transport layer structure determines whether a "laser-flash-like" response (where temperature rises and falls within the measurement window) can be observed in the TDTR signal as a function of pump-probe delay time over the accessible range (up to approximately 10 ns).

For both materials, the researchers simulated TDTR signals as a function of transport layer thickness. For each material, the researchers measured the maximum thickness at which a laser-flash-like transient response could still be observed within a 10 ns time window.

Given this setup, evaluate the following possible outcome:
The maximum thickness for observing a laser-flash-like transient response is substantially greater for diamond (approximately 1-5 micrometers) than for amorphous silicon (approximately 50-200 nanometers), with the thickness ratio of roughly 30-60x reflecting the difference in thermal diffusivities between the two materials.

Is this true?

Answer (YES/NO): NO